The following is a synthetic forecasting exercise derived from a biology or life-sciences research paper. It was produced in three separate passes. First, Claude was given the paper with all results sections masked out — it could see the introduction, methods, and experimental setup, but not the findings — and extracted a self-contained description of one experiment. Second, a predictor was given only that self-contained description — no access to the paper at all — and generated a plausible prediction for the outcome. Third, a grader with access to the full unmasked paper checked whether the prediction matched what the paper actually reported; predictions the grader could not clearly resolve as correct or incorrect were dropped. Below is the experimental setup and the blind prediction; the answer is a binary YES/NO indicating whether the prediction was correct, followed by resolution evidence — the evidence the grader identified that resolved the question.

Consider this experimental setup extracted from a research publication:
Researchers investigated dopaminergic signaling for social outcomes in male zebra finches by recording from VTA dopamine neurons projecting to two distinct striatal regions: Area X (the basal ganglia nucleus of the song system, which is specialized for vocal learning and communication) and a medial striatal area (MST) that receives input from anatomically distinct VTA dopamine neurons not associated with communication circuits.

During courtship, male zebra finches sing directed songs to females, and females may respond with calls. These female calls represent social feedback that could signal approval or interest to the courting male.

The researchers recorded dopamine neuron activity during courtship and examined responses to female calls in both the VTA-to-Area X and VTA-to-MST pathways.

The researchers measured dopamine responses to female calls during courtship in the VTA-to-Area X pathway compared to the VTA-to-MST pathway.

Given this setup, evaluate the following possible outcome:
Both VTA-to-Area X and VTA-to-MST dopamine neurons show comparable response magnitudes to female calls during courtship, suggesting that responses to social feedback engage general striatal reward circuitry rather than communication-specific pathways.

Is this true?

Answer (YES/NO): NO